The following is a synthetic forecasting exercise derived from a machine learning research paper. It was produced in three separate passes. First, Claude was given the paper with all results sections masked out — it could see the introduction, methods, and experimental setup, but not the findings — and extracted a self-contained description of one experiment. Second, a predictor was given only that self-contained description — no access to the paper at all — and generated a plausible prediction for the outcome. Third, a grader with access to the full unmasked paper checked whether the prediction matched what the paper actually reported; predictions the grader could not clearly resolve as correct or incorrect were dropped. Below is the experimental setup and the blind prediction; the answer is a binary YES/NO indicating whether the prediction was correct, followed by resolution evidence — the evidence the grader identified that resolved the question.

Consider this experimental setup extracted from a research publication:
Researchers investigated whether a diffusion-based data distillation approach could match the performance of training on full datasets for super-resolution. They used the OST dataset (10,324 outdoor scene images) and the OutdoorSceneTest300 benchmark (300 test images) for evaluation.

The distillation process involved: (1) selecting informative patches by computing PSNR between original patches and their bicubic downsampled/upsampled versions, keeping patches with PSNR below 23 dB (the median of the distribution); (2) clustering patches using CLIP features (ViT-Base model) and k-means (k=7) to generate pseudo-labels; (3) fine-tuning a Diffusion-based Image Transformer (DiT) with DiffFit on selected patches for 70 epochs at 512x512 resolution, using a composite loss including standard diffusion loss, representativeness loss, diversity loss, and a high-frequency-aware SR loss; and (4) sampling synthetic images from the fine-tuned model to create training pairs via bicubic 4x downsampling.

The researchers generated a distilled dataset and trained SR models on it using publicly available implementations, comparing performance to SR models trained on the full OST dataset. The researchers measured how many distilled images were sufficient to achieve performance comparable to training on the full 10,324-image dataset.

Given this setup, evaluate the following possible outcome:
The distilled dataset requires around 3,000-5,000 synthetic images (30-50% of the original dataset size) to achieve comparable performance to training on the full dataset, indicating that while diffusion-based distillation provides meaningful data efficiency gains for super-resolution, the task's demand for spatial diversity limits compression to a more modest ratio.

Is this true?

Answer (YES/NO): NO